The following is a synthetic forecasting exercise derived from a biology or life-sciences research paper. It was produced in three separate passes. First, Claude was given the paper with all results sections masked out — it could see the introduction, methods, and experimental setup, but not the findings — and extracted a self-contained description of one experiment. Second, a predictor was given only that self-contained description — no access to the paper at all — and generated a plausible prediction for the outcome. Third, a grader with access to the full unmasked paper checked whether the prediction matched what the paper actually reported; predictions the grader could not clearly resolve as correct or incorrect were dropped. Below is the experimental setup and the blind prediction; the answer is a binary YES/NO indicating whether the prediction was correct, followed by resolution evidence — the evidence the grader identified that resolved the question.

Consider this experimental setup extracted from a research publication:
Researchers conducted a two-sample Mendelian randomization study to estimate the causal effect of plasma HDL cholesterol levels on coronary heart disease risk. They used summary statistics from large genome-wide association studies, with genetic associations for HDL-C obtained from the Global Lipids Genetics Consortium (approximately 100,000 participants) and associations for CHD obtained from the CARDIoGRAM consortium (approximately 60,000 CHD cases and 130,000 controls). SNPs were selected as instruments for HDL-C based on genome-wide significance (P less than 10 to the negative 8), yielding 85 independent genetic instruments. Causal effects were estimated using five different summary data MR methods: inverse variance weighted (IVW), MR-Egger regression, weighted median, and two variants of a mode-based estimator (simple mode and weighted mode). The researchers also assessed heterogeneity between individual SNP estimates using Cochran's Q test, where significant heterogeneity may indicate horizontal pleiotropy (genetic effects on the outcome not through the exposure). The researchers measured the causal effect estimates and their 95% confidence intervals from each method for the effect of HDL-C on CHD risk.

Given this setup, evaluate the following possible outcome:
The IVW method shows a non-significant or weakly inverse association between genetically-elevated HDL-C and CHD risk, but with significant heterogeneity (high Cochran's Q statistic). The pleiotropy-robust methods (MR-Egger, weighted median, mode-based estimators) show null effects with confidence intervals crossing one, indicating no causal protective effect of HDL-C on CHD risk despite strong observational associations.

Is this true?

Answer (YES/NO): NO